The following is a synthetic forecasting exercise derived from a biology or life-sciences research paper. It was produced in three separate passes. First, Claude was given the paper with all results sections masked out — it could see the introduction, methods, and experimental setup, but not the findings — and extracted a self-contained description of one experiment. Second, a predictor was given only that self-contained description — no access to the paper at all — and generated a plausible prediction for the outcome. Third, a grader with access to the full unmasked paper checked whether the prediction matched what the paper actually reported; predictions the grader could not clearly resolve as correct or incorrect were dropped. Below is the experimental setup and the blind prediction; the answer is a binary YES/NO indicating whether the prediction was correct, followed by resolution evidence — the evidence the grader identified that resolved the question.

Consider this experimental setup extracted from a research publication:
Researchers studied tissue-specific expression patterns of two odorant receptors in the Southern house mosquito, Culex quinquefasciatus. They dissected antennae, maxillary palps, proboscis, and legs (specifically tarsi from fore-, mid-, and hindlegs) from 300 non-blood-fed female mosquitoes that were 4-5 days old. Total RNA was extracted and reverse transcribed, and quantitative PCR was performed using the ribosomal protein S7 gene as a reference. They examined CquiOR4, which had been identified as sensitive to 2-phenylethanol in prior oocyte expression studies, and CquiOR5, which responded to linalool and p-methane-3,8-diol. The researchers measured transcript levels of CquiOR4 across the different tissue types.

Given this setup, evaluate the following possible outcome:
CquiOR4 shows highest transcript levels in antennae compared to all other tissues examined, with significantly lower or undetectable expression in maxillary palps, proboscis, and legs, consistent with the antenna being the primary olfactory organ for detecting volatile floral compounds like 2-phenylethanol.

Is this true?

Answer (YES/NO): YES